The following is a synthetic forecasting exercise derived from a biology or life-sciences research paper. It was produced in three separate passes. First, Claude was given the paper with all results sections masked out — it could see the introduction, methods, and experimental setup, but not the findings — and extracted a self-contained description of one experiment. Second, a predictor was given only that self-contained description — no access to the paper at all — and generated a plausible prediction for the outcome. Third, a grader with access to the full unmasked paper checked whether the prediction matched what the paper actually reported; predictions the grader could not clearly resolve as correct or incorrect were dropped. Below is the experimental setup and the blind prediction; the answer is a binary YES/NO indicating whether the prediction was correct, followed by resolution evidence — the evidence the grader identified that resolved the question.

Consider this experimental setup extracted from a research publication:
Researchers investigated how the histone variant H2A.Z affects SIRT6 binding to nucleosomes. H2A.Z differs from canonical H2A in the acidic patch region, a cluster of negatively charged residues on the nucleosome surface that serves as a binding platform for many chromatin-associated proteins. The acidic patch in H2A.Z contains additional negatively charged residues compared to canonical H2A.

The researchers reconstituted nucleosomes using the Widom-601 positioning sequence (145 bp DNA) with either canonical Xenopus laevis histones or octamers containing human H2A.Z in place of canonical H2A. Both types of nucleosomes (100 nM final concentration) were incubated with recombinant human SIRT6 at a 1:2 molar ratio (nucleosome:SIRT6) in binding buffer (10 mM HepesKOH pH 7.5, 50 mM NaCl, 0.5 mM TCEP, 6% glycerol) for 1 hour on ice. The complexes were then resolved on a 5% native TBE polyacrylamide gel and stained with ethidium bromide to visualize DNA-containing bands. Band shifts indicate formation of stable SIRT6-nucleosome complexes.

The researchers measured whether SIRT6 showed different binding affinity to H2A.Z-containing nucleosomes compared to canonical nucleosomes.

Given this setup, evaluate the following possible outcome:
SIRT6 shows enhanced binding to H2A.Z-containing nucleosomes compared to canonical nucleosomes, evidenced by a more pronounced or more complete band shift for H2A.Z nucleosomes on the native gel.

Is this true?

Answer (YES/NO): YES